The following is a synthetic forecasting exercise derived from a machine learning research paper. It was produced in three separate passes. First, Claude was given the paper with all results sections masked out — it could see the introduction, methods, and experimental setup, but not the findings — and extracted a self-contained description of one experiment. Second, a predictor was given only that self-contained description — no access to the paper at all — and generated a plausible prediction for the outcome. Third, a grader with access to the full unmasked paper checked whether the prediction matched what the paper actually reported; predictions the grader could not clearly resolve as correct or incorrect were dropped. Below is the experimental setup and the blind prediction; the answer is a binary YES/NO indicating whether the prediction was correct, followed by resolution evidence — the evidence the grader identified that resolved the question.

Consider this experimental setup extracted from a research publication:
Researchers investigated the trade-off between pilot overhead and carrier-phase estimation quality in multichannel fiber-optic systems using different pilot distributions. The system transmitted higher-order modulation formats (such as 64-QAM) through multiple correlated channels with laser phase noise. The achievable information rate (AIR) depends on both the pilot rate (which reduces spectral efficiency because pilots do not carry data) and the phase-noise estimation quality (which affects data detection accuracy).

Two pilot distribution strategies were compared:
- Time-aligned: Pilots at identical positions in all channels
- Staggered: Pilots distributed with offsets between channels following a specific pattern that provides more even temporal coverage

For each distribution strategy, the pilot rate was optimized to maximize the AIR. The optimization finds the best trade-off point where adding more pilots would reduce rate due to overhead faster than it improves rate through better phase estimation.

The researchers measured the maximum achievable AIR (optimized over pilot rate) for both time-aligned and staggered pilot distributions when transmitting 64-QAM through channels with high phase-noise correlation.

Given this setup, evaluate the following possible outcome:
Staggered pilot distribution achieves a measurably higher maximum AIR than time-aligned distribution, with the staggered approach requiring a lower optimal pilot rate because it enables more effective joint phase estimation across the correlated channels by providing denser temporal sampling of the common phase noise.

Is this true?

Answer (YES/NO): NO